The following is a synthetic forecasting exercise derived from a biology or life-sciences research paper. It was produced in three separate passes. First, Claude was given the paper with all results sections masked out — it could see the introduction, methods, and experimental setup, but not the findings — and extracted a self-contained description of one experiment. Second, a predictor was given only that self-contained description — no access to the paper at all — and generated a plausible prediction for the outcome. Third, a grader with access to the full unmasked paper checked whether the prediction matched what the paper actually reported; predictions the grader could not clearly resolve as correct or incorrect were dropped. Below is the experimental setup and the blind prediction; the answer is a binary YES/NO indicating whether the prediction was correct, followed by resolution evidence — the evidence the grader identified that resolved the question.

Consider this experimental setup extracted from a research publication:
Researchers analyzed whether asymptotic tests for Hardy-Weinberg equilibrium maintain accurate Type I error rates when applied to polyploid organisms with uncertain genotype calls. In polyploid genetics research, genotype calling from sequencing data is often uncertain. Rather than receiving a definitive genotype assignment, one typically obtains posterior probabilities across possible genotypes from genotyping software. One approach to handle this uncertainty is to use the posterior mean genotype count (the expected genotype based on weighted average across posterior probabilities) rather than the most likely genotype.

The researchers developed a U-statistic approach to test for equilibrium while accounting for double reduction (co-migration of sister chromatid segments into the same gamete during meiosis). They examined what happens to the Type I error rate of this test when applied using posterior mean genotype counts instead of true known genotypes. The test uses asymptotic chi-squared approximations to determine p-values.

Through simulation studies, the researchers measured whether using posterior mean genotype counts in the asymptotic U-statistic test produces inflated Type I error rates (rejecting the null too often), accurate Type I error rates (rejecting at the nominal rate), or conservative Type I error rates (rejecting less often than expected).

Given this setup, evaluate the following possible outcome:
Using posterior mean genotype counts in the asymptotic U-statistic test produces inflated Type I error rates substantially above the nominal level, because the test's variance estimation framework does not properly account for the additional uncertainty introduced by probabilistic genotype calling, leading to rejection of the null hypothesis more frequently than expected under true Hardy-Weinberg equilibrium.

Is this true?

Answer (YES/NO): NO